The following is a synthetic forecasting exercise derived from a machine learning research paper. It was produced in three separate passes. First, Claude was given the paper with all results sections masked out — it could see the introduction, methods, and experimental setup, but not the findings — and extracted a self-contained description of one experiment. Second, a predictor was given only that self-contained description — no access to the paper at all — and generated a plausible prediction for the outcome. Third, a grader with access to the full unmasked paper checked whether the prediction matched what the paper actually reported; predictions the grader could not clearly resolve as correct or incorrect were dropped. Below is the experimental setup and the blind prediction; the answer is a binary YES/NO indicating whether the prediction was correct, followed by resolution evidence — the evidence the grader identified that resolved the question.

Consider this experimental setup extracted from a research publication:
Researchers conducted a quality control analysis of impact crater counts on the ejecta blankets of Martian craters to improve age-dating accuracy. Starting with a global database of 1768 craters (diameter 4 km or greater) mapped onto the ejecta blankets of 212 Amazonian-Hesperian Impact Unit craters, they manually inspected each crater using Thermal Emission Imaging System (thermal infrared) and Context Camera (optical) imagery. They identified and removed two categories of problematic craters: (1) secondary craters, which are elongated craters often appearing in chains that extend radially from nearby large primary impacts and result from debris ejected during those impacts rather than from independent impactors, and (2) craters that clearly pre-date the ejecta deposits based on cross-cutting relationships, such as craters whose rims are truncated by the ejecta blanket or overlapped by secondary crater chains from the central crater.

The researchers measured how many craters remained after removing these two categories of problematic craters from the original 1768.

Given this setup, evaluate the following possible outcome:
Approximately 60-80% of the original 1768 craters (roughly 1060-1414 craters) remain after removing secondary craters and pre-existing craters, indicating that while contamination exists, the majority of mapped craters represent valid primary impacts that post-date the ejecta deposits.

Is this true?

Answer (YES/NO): YES